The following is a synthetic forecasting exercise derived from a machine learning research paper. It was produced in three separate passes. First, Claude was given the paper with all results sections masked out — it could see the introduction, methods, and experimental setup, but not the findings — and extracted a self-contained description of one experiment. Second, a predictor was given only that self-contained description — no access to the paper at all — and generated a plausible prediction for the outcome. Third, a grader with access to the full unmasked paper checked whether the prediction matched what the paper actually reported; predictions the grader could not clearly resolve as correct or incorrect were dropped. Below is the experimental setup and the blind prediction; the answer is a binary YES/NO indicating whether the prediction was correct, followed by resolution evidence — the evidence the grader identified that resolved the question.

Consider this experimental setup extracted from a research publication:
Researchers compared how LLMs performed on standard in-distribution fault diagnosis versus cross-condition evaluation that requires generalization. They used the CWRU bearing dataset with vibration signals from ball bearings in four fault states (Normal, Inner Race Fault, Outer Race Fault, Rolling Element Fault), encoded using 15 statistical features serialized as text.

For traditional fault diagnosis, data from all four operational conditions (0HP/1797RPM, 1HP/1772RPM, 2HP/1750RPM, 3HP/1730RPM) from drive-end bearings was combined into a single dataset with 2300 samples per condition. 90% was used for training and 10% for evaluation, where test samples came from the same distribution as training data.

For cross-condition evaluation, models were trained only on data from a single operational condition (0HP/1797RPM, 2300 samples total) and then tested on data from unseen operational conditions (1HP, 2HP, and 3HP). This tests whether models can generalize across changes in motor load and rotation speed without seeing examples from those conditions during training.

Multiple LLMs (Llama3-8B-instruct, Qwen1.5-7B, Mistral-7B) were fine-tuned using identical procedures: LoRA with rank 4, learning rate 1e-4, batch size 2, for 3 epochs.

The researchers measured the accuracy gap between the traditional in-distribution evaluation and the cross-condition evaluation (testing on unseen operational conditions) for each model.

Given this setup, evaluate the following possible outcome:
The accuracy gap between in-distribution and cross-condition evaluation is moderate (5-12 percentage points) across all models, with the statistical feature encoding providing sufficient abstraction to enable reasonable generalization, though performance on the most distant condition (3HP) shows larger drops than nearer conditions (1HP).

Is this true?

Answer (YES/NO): NO